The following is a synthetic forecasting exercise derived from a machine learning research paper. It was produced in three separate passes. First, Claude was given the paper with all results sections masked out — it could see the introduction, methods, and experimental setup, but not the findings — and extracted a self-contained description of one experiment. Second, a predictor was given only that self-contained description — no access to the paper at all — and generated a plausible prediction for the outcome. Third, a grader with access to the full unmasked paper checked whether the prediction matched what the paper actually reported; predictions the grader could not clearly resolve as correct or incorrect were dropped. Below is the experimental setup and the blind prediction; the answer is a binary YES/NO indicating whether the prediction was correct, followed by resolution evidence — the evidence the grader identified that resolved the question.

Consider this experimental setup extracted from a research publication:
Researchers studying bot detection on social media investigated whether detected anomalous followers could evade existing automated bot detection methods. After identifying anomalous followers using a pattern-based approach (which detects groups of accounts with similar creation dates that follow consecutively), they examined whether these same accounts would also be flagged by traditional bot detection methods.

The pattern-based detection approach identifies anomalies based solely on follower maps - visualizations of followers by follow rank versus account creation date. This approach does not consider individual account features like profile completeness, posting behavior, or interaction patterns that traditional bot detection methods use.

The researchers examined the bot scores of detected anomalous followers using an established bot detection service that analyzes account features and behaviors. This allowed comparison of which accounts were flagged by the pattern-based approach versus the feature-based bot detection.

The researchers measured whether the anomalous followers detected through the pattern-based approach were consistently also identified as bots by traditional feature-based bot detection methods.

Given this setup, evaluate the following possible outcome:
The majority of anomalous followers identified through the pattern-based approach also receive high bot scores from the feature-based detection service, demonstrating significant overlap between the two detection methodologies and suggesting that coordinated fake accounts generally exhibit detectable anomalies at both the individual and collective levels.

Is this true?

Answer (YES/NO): NO